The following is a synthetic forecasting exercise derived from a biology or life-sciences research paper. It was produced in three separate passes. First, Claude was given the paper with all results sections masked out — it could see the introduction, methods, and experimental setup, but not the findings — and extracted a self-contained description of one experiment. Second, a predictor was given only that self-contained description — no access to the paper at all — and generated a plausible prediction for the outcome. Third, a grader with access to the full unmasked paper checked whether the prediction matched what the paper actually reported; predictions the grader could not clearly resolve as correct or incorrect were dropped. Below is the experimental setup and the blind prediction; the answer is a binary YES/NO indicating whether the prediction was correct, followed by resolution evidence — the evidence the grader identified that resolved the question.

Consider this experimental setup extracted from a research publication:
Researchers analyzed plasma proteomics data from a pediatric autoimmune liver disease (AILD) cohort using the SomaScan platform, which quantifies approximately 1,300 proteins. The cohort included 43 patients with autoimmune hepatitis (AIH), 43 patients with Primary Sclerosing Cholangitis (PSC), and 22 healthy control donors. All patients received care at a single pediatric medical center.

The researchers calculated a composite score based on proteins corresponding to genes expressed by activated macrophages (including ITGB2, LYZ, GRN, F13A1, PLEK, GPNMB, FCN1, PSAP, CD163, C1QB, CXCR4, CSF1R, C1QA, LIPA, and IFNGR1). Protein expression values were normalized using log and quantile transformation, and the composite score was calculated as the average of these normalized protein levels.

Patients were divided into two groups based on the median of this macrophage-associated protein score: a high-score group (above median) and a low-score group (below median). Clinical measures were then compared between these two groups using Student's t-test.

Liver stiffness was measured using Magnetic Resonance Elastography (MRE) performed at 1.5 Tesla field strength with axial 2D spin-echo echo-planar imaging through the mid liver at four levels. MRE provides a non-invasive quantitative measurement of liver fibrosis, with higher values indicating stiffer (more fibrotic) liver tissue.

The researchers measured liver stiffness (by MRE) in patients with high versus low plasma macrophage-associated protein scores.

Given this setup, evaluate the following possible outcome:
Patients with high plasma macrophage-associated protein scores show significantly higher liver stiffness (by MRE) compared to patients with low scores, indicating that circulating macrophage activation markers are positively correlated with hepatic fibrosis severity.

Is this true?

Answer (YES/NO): YES